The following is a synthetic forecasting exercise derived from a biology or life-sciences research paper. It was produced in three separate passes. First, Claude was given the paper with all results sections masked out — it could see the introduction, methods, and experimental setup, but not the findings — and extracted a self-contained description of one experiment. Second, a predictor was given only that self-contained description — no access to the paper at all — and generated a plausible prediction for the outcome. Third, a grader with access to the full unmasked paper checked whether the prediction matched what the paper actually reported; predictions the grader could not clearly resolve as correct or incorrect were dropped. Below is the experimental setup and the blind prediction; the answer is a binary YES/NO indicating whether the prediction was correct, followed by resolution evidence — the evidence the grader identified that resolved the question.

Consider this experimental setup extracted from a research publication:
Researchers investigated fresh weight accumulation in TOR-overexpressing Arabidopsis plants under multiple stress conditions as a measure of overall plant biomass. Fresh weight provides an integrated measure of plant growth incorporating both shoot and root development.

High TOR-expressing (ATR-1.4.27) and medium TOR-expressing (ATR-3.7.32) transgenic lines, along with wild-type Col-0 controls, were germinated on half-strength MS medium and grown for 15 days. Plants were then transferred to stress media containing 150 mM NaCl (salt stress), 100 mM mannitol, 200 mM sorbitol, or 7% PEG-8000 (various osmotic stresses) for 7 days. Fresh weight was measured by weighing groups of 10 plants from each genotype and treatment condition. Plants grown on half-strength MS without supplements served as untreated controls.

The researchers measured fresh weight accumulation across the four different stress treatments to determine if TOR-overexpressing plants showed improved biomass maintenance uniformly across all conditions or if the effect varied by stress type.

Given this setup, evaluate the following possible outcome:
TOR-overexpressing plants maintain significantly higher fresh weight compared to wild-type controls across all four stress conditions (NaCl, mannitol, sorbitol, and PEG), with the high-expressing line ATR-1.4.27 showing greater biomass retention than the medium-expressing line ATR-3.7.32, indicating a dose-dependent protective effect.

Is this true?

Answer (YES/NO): NO